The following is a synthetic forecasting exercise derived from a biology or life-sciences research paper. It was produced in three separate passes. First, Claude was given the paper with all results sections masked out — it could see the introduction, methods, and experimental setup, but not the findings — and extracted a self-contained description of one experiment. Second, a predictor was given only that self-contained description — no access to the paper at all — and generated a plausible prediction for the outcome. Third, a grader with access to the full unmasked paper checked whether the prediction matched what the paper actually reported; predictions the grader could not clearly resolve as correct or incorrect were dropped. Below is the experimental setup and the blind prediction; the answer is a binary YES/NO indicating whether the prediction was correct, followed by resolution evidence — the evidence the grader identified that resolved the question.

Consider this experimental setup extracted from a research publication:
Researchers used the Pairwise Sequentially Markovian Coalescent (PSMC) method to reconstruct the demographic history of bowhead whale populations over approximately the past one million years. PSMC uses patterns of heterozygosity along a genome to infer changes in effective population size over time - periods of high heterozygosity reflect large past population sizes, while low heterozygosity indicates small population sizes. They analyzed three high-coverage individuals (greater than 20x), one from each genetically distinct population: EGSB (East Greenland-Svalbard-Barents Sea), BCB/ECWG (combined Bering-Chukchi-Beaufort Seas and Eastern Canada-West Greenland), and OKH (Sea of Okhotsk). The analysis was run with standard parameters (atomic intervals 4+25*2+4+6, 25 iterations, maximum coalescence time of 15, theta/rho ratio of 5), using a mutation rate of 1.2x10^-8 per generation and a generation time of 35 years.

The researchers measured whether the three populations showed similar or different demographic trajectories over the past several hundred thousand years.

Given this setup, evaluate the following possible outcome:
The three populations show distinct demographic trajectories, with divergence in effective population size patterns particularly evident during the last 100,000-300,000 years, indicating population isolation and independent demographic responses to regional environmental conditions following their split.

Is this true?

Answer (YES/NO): NO